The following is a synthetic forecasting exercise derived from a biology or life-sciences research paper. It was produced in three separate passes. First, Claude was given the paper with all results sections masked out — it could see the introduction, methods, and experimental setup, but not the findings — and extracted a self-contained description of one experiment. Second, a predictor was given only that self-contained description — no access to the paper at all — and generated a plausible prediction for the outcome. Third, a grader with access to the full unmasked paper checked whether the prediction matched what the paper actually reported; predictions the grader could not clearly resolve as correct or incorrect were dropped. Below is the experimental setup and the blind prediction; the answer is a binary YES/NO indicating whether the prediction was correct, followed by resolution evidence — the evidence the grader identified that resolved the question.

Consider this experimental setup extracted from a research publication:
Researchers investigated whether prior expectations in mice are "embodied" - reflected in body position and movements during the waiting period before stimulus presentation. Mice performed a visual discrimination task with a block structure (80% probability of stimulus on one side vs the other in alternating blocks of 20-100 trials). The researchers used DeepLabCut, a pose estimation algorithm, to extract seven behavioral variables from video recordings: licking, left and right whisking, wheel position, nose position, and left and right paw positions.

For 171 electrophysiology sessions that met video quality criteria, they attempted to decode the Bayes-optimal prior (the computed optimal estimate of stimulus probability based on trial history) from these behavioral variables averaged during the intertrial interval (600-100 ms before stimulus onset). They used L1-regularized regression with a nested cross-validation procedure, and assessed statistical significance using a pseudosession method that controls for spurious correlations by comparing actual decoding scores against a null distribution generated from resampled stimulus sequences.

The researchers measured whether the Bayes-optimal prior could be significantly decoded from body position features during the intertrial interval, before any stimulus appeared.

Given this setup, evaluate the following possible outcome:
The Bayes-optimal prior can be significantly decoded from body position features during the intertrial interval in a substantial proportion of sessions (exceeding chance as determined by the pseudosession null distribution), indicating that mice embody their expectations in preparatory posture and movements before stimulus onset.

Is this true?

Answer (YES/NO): YES